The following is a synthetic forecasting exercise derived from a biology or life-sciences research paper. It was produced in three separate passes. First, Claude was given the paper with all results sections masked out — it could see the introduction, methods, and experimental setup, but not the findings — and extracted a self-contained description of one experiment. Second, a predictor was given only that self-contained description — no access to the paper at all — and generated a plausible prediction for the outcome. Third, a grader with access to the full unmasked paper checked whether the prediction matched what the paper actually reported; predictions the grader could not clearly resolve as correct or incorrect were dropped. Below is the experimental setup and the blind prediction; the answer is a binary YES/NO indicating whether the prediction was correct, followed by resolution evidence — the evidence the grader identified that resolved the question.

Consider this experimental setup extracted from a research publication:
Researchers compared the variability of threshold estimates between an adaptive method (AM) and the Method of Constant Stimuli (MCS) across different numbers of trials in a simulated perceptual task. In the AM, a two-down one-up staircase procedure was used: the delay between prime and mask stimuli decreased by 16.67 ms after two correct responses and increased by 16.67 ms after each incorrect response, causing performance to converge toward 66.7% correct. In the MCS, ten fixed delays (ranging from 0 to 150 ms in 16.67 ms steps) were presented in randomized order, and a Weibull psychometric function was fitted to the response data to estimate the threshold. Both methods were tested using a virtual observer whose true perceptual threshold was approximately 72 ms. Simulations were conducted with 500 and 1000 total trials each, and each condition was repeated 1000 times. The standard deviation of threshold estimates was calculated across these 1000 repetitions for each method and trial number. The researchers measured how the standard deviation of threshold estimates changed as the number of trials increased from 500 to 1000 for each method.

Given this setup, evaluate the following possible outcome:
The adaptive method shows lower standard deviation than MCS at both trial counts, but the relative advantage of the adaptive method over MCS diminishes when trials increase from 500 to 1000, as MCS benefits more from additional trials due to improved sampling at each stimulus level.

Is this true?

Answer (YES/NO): NO